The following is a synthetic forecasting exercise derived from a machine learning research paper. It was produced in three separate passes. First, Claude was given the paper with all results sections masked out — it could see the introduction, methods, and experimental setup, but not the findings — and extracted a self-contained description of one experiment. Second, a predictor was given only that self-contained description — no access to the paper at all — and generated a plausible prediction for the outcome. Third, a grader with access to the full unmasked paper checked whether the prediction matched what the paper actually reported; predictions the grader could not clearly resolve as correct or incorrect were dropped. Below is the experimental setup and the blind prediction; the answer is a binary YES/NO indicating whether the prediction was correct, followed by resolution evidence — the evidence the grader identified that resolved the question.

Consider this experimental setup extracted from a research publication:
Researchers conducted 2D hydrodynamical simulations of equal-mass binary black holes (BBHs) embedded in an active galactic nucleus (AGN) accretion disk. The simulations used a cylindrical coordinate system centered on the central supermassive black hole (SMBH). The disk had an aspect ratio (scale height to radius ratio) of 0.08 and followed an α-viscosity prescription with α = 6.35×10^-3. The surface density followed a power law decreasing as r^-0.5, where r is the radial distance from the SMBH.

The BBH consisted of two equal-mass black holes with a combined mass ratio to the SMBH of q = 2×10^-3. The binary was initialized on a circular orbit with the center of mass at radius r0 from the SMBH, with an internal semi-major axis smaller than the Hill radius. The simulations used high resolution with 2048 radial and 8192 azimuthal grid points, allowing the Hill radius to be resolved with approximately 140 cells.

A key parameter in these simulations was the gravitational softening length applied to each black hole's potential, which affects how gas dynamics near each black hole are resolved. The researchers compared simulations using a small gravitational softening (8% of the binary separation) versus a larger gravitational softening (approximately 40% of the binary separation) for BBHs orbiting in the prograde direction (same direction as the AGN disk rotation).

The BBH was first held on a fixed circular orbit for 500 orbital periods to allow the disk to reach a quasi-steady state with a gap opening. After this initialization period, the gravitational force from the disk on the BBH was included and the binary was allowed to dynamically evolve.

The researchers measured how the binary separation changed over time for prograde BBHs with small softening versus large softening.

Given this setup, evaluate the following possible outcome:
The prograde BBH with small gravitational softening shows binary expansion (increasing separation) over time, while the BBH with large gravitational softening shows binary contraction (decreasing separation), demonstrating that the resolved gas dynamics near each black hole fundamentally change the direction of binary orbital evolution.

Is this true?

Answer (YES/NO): YES